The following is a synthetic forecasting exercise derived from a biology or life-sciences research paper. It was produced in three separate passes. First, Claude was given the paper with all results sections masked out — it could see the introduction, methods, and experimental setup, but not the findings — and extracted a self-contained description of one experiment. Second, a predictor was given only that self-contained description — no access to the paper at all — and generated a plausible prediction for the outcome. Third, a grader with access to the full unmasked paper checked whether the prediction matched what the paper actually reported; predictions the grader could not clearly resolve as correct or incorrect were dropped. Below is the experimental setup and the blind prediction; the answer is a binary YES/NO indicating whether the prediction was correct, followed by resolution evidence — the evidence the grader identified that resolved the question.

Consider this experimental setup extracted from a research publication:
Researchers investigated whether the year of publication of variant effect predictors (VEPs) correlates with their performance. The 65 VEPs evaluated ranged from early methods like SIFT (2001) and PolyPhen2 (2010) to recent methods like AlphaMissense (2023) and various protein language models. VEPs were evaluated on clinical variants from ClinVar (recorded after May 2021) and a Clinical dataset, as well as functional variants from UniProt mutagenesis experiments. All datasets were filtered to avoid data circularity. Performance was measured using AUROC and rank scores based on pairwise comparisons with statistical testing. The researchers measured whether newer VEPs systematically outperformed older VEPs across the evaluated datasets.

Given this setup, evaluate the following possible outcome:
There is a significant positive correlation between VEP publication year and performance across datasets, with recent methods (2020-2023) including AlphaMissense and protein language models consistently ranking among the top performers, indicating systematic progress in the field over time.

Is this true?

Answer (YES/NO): NO